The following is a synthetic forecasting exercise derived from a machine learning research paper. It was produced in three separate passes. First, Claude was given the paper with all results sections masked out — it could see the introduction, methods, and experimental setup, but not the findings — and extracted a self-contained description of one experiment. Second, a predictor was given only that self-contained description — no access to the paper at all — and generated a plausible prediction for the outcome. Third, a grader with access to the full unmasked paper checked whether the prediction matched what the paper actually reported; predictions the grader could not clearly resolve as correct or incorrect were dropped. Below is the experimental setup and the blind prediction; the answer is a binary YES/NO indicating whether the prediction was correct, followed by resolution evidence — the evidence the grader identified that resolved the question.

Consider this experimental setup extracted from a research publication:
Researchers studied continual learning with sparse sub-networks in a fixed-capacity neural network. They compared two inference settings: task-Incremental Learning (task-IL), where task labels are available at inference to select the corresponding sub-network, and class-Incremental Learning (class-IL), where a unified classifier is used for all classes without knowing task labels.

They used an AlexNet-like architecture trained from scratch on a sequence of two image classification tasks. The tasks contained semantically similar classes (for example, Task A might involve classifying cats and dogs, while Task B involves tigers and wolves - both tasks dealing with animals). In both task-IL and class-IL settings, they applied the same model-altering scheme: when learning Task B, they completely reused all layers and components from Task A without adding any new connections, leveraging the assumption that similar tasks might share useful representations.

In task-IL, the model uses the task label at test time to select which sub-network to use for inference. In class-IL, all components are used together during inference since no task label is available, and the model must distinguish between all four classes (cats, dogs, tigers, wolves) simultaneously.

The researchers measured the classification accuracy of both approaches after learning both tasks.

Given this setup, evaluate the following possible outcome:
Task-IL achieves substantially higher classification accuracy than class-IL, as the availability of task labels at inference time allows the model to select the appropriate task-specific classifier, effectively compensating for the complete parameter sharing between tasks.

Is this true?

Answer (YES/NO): YES